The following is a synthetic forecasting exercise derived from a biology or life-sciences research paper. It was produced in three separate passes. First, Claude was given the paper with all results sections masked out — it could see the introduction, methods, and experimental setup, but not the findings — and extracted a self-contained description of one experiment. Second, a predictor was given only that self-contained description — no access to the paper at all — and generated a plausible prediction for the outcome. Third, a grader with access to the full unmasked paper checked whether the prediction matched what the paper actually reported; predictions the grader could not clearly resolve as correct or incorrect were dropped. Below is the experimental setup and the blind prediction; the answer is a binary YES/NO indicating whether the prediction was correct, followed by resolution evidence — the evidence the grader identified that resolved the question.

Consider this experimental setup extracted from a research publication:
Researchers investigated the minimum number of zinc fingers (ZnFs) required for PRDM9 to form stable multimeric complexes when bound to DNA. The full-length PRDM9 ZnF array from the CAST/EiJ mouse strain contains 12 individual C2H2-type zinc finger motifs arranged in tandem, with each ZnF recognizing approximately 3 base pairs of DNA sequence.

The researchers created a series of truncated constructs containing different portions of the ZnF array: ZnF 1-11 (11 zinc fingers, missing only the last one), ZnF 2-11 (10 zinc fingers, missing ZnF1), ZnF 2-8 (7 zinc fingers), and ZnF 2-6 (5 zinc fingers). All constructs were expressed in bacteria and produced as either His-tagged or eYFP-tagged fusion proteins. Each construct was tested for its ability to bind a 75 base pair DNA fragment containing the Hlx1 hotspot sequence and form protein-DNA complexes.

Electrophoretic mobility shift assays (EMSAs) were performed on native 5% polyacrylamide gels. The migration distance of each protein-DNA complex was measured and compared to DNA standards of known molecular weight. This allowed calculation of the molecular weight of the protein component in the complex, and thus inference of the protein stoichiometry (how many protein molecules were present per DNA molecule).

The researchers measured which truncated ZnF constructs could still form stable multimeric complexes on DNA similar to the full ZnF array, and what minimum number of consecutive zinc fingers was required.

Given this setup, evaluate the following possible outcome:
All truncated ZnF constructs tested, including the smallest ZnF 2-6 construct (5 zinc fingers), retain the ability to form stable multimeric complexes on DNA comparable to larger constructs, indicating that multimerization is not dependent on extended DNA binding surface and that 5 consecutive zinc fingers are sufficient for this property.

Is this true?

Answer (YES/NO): YES